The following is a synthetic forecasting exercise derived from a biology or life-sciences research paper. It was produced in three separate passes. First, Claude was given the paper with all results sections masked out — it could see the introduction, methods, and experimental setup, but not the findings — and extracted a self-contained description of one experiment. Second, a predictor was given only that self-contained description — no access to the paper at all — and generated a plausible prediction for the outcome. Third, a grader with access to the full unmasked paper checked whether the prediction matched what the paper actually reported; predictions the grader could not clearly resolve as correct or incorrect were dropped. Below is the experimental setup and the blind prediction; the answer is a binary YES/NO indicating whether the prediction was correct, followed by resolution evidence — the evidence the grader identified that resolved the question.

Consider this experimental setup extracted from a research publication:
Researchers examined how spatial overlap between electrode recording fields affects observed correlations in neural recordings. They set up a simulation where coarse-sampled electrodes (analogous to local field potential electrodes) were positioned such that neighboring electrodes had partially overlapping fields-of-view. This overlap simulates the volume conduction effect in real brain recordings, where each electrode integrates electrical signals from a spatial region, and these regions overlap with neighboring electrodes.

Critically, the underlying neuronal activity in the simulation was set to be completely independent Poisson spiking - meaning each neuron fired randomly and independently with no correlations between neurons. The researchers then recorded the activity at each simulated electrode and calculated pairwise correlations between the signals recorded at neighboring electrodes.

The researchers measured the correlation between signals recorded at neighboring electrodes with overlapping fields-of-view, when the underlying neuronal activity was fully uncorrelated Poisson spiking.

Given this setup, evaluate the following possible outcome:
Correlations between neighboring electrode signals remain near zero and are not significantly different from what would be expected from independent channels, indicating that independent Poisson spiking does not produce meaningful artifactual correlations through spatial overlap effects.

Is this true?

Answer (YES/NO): NO